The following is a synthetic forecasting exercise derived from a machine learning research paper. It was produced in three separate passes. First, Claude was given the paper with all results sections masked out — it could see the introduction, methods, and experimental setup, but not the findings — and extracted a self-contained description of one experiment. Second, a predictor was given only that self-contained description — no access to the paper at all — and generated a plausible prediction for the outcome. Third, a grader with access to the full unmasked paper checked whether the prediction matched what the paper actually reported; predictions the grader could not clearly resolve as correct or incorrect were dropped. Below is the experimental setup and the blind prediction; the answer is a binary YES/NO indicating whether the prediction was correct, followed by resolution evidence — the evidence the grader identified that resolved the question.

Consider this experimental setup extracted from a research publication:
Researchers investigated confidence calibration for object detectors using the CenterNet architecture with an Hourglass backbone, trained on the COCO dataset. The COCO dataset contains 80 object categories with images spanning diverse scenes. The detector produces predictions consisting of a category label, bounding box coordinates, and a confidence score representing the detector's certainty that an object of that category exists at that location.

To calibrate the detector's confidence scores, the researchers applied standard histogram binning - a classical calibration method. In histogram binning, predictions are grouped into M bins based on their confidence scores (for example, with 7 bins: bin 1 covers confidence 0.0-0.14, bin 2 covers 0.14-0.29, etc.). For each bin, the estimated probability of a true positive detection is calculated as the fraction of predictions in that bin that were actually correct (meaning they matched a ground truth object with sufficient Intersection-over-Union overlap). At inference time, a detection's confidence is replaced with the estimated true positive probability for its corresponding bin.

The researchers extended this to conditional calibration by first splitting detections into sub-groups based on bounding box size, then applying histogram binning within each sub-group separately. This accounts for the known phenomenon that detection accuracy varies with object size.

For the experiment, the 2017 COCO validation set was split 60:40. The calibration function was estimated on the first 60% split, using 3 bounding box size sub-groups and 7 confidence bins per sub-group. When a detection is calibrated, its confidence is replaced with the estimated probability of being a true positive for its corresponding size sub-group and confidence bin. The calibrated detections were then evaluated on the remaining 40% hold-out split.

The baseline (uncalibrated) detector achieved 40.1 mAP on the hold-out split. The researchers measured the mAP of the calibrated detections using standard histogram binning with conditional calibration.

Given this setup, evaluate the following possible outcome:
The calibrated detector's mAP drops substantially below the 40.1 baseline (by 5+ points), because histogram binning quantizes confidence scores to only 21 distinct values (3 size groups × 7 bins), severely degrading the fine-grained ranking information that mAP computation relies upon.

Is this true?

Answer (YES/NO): NO